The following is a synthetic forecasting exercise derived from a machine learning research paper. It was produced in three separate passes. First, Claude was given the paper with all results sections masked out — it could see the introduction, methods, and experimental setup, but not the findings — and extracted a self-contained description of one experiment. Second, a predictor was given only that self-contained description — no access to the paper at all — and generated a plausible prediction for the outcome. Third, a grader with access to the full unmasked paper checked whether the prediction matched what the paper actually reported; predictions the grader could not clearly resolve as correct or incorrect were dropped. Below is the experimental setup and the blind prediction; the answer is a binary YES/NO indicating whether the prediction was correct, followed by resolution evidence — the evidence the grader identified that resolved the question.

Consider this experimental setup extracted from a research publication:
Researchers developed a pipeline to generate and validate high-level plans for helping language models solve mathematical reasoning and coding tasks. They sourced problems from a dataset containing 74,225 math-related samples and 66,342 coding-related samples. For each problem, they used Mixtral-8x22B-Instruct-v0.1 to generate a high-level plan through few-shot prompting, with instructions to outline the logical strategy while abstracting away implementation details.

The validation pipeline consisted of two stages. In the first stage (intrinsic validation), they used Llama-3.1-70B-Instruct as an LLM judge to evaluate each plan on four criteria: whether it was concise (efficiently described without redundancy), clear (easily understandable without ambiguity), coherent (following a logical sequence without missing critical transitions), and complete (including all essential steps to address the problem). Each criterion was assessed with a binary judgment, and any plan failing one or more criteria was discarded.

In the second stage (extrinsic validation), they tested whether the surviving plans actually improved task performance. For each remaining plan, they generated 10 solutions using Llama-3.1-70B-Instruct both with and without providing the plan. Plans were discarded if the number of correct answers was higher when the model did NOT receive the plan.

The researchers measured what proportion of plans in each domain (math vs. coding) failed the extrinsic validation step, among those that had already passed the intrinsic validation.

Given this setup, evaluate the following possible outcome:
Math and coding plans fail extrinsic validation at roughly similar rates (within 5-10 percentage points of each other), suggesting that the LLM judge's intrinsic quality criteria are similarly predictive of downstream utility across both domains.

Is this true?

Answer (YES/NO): NO